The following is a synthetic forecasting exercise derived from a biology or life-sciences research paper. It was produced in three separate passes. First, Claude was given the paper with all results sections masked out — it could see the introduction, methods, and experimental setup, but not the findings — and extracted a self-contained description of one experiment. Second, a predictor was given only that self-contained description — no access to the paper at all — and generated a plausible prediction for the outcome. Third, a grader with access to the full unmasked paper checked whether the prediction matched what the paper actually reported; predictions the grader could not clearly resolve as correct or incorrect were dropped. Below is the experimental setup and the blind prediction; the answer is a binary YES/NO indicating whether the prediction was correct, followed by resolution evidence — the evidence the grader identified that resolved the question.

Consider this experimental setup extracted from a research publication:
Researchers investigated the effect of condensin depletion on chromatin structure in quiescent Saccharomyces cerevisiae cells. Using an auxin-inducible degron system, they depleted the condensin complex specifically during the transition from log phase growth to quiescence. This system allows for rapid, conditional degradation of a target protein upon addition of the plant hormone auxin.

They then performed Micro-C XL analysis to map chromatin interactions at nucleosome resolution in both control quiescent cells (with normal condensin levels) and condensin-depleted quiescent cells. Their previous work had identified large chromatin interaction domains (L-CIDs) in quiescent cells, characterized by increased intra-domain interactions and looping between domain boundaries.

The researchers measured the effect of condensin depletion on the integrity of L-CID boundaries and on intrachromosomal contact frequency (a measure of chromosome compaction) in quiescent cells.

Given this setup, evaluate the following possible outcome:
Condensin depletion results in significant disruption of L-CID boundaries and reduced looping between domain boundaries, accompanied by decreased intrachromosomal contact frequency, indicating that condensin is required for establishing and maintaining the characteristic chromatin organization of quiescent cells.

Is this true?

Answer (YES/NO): YES